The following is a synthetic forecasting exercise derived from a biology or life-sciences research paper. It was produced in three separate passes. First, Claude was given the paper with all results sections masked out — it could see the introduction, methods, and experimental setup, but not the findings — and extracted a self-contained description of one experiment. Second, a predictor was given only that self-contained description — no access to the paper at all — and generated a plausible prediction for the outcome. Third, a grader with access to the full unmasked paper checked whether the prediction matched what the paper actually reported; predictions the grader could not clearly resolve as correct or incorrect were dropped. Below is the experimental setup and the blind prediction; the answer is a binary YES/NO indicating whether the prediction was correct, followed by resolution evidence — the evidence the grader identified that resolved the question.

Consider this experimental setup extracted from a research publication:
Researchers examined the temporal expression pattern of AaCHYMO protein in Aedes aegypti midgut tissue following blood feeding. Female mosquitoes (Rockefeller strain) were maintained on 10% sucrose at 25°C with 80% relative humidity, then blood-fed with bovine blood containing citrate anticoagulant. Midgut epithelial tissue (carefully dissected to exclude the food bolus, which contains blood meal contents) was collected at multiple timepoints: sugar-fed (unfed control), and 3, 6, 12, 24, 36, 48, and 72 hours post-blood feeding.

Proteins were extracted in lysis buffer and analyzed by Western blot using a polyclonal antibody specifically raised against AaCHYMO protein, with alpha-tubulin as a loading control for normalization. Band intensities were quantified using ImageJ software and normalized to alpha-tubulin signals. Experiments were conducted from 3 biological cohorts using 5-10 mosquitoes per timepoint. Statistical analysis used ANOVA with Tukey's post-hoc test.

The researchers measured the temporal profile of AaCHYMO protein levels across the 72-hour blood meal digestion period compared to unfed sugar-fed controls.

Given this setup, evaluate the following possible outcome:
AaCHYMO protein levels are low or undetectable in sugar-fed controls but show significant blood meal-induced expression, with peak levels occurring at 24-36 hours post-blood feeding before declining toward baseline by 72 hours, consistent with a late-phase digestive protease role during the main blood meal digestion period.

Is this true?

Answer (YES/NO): NO